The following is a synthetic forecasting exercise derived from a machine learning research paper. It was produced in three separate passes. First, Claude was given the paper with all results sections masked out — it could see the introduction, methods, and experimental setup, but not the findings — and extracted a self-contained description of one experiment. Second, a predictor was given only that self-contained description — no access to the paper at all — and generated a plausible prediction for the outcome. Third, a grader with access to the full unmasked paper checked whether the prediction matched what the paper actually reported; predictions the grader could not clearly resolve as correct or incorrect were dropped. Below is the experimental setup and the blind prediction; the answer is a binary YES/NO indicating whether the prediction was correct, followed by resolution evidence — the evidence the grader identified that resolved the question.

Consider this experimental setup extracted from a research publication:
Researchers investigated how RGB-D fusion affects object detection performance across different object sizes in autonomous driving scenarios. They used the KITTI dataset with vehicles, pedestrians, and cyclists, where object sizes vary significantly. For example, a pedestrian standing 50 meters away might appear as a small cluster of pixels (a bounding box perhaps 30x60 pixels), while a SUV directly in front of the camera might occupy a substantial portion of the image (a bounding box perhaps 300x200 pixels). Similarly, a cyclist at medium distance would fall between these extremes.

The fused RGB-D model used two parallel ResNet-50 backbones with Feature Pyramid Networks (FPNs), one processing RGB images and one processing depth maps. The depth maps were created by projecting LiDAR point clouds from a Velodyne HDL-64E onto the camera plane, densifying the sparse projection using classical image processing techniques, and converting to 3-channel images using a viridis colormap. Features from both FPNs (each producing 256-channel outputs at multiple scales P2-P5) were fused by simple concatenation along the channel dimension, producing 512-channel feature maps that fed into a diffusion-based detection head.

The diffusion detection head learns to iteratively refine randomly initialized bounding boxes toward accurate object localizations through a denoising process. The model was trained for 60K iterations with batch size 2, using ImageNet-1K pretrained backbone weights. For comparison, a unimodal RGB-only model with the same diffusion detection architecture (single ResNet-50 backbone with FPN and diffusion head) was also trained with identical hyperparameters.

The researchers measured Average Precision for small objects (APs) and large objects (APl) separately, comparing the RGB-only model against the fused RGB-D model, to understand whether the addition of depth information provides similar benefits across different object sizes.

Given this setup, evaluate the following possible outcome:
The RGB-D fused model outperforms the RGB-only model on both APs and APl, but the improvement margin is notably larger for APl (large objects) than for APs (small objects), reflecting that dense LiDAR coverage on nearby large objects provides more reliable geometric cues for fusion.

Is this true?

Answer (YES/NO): YES